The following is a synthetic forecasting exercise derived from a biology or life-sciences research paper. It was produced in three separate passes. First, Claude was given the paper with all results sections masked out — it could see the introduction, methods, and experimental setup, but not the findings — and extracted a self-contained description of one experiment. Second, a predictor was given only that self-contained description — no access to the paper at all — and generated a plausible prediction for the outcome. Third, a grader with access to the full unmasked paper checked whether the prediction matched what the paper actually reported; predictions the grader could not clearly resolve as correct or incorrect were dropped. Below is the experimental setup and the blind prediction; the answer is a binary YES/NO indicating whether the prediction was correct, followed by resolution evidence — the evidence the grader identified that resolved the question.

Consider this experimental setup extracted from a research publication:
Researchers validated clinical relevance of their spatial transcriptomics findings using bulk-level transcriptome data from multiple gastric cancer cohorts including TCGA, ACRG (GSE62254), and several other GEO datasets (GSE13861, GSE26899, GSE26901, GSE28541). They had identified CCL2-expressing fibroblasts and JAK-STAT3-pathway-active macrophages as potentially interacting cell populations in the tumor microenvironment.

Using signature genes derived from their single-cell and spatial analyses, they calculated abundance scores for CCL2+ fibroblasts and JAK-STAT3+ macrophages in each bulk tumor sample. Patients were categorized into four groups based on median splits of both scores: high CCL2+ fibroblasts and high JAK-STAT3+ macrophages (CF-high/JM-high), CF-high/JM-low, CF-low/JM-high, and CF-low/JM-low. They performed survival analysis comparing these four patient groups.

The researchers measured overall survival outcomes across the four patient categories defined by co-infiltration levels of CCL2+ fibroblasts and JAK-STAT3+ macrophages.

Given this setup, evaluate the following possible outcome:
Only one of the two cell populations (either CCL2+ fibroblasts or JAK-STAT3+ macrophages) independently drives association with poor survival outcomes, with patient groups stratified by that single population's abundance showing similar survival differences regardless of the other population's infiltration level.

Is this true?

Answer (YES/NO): NO